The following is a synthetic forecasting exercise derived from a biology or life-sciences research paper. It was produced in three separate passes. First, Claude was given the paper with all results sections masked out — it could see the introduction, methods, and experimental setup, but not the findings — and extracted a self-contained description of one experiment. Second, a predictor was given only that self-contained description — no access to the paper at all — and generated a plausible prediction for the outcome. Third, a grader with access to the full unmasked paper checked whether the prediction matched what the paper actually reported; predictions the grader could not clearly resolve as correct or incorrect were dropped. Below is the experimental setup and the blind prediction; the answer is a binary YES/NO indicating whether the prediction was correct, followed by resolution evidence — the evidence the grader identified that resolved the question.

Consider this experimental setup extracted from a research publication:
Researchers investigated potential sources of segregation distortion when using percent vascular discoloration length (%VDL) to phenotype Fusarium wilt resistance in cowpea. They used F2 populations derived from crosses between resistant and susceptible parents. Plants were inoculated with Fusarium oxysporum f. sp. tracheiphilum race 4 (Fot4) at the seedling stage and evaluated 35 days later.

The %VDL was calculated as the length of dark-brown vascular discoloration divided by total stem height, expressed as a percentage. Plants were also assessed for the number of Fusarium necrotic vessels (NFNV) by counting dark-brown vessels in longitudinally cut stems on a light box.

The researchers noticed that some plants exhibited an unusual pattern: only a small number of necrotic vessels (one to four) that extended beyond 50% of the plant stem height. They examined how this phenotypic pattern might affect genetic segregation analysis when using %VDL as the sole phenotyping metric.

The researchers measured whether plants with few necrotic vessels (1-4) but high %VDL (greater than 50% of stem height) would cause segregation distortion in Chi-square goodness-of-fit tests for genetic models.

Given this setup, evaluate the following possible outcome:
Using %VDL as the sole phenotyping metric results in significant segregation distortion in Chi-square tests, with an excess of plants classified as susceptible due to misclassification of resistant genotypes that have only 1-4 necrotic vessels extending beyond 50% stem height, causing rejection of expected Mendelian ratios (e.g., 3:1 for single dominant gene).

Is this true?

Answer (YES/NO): NO